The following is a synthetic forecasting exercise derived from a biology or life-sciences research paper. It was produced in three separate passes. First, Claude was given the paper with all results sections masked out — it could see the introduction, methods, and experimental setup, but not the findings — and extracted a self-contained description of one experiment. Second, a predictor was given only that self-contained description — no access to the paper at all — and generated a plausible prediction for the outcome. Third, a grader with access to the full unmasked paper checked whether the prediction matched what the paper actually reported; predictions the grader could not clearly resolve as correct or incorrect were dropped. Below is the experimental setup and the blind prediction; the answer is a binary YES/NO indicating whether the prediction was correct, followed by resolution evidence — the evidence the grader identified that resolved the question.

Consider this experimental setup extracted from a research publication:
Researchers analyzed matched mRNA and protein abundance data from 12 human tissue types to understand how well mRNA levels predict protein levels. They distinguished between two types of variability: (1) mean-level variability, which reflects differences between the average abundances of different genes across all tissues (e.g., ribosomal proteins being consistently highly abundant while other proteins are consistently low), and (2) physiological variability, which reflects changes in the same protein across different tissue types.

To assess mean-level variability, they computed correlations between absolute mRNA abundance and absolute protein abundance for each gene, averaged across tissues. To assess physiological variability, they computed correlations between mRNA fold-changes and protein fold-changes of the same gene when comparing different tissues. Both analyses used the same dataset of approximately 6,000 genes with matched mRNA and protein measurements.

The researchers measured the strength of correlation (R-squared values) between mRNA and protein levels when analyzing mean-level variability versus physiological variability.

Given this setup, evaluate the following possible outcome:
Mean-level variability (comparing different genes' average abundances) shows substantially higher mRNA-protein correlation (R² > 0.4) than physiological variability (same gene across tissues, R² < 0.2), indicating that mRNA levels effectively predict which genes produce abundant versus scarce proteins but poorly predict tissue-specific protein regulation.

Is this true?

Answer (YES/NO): NO